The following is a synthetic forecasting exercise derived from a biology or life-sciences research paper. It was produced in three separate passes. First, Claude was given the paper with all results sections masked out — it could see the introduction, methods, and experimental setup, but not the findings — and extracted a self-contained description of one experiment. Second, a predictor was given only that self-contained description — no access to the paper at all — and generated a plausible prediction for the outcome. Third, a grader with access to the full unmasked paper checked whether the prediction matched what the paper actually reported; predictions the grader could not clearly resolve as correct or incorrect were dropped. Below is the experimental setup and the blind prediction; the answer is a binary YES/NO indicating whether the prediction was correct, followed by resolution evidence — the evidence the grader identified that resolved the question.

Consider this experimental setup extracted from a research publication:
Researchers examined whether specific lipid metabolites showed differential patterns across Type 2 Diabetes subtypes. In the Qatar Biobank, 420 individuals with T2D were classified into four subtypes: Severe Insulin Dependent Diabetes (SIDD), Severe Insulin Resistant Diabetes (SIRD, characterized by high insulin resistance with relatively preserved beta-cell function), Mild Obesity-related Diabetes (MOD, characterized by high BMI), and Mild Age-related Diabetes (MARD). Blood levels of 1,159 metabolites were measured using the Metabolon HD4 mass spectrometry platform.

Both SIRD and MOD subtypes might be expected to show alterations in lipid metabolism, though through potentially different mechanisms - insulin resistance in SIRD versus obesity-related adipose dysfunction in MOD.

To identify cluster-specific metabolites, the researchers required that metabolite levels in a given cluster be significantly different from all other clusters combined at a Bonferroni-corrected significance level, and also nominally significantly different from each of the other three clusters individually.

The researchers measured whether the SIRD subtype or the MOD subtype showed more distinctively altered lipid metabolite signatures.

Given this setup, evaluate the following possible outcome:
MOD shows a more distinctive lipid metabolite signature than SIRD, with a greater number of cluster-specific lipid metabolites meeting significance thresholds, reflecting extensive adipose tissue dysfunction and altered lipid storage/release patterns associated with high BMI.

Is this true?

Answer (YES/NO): NO